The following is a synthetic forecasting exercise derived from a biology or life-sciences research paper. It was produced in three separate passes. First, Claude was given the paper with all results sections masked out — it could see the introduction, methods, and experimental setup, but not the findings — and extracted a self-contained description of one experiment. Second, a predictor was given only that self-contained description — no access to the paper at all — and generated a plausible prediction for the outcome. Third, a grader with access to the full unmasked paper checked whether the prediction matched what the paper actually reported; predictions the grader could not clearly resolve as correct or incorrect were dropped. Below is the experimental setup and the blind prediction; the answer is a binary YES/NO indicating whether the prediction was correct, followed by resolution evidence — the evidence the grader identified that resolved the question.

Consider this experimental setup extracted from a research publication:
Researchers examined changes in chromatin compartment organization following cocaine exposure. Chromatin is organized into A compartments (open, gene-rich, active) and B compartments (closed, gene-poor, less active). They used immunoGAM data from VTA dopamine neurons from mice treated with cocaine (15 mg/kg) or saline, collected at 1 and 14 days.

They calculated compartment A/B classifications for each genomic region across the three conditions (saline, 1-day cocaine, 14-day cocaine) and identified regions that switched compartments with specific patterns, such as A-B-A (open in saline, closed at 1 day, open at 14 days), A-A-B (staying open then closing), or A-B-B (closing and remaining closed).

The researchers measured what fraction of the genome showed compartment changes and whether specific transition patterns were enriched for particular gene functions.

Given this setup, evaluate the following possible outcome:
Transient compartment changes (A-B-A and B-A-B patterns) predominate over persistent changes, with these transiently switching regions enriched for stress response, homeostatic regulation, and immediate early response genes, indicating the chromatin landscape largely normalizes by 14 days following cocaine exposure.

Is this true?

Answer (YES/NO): NO